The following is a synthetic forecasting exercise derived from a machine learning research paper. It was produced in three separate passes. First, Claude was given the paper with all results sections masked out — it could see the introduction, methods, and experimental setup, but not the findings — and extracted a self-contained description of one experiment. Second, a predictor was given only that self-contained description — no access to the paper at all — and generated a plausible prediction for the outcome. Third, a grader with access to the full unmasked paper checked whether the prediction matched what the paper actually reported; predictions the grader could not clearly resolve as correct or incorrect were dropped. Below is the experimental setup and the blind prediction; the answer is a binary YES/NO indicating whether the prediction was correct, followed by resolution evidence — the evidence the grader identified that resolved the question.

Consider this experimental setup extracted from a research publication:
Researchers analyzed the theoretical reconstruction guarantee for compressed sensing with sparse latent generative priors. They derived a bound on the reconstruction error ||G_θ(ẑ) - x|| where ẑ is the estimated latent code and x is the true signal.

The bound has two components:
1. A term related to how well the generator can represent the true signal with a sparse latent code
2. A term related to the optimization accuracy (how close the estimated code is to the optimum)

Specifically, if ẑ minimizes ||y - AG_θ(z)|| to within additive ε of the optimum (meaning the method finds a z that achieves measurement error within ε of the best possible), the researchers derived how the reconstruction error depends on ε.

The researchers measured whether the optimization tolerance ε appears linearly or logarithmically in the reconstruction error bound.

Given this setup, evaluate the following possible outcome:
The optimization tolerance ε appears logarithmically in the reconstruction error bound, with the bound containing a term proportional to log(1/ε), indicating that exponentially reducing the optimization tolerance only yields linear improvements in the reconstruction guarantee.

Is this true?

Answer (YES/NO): NO